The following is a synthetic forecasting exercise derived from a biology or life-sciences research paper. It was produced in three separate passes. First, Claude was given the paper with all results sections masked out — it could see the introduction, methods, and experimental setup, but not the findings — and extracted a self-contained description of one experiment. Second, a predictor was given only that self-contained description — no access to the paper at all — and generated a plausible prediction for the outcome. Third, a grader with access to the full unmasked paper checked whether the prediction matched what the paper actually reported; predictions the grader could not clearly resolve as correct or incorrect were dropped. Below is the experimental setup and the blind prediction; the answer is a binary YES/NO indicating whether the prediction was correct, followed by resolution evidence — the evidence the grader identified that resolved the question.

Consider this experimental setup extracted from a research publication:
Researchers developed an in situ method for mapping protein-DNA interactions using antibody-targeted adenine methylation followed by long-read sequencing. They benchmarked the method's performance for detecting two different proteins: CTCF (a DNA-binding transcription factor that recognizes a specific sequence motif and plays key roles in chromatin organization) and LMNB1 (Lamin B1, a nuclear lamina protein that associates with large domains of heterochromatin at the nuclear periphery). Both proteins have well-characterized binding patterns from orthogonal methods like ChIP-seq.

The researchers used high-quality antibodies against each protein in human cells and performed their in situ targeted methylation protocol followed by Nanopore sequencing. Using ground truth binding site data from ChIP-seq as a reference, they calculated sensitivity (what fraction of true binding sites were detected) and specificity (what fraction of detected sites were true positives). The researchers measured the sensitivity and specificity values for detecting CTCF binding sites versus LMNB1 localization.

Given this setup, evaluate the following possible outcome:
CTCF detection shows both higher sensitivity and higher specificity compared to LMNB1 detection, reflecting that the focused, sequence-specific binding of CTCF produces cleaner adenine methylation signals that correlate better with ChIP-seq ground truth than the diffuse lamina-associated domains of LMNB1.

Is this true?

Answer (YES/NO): NO